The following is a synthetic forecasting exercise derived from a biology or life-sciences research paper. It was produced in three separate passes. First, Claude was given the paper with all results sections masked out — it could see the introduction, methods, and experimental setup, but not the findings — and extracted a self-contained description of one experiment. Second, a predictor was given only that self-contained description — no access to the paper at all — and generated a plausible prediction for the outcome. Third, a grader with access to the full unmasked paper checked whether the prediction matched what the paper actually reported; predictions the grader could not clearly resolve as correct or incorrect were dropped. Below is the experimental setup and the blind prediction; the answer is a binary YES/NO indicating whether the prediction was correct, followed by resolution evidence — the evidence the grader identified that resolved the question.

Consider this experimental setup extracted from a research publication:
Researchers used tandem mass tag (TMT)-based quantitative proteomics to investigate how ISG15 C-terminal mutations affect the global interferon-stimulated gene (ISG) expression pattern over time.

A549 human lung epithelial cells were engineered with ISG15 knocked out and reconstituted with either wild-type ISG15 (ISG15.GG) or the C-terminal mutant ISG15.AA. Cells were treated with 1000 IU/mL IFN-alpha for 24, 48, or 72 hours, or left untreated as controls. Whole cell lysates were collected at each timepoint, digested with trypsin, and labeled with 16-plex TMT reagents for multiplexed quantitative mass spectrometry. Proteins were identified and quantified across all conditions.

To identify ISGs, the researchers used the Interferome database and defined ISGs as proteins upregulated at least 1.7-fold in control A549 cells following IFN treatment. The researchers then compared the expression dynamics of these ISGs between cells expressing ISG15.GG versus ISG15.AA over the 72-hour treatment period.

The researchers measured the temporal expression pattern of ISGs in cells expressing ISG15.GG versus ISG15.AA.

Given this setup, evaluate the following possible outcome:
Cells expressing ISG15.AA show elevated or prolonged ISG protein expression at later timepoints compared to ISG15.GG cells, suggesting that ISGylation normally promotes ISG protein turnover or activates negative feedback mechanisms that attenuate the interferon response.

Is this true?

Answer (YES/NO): YES